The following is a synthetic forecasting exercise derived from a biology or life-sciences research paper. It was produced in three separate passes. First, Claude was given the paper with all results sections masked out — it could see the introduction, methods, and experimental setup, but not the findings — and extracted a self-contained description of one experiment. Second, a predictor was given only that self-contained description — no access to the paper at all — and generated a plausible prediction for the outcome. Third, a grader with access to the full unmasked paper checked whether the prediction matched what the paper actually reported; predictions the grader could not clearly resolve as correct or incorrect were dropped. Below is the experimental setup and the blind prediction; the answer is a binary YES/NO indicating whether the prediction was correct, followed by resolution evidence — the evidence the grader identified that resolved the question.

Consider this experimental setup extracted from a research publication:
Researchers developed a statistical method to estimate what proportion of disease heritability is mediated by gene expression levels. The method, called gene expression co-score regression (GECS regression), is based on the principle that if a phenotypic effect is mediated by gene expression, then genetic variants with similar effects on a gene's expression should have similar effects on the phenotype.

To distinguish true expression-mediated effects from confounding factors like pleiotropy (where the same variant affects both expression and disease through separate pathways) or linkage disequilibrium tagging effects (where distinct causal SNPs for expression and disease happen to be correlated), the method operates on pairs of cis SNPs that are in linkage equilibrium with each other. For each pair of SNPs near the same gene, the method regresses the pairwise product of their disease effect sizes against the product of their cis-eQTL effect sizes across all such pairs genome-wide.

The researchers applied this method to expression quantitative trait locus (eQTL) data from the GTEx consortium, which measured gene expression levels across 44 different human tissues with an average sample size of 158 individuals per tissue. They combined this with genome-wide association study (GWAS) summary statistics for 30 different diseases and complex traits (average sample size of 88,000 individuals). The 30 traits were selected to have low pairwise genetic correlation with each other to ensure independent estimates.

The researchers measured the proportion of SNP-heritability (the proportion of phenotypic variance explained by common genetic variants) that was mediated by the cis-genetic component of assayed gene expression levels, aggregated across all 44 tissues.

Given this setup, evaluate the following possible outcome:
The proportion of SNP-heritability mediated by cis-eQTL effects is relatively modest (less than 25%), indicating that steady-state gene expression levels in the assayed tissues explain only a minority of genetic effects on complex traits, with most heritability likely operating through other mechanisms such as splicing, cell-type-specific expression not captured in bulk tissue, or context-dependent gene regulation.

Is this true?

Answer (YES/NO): YES